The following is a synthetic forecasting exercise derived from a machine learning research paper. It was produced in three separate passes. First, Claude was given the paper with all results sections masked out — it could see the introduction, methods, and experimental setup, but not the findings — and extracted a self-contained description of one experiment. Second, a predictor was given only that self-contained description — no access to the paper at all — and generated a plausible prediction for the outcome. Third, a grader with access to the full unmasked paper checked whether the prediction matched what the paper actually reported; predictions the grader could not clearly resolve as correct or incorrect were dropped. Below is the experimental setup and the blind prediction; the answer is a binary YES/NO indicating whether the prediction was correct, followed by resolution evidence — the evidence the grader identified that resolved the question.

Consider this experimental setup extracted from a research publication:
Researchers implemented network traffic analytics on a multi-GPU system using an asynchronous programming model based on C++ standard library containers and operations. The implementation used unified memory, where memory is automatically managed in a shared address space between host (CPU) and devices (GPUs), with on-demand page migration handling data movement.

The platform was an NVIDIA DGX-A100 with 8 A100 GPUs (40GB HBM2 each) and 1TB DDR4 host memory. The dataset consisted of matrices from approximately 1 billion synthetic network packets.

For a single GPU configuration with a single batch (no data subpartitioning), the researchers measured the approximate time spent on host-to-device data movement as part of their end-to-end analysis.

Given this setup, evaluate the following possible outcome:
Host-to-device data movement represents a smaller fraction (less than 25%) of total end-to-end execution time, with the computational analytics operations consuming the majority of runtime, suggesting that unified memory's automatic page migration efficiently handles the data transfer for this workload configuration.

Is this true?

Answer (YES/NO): NO